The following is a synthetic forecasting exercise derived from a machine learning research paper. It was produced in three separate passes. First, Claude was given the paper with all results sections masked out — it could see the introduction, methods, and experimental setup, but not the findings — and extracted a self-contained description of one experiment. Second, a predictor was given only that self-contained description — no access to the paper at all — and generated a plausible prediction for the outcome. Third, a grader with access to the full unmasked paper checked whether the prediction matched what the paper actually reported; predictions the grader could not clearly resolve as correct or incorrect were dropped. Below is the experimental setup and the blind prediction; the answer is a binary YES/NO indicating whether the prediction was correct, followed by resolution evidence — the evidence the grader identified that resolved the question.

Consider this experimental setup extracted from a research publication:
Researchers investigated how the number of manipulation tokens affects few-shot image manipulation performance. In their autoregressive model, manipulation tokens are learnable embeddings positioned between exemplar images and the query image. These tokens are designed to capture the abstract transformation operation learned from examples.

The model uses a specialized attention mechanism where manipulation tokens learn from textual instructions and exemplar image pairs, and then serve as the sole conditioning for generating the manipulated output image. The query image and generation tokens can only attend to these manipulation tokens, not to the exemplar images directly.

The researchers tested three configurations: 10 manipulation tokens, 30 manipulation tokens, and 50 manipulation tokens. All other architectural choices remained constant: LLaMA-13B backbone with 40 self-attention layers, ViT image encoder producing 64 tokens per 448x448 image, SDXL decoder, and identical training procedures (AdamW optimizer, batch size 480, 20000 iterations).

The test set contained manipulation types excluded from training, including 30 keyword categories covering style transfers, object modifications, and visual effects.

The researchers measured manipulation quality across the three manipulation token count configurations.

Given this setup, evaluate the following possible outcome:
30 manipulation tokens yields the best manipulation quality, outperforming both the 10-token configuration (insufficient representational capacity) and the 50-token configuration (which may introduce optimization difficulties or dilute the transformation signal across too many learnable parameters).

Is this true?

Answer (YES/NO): NO